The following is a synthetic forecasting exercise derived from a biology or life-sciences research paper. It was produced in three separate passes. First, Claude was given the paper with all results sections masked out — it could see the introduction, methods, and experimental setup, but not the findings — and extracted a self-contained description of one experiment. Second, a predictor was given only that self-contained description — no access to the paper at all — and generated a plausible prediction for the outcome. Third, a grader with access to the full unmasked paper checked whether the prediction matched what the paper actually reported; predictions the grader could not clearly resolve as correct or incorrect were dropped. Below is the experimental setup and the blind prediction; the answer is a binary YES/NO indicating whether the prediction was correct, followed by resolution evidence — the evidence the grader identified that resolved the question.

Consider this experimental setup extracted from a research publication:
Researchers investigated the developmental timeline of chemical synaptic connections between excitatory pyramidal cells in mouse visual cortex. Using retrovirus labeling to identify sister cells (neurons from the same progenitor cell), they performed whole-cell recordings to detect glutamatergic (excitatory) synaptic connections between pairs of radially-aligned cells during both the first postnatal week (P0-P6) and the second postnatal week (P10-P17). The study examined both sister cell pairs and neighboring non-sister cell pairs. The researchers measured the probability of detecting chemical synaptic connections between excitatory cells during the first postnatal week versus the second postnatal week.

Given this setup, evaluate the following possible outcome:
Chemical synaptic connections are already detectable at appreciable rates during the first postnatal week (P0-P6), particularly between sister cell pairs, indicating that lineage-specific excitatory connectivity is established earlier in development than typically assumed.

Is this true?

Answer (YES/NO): NO